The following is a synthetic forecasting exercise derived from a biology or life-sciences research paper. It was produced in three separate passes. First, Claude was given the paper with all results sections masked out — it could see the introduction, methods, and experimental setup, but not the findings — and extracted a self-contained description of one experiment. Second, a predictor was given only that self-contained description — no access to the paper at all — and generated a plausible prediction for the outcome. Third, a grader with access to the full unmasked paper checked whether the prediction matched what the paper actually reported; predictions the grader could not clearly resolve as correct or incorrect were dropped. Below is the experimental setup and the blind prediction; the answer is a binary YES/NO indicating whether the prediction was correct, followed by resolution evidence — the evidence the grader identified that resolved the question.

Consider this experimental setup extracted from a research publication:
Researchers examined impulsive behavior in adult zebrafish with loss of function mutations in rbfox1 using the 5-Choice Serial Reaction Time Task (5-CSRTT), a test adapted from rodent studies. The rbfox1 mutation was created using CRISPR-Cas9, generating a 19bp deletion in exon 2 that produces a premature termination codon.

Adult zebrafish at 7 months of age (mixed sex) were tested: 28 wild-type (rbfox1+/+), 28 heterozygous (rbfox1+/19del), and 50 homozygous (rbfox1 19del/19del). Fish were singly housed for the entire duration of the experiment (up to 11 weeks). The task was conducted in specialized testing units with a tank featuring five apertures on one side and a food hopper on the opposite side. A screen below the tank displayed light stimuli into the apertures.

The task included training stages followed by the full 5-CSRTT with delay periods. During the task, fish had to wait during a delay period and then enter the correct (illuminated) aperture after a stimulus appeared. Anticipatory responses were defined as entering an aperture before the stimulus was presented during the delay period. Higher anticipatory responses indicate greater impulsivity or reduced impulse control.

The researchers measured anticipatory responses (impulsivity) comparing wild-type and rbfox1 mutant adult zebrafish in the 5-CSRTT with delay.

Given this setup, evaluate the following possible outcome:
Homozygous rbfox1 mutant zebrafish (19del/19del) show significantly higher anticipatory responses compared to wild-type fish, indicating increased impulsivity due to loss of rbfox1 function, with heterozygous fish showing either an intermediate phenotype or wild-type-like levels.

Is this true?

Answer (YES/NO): YES